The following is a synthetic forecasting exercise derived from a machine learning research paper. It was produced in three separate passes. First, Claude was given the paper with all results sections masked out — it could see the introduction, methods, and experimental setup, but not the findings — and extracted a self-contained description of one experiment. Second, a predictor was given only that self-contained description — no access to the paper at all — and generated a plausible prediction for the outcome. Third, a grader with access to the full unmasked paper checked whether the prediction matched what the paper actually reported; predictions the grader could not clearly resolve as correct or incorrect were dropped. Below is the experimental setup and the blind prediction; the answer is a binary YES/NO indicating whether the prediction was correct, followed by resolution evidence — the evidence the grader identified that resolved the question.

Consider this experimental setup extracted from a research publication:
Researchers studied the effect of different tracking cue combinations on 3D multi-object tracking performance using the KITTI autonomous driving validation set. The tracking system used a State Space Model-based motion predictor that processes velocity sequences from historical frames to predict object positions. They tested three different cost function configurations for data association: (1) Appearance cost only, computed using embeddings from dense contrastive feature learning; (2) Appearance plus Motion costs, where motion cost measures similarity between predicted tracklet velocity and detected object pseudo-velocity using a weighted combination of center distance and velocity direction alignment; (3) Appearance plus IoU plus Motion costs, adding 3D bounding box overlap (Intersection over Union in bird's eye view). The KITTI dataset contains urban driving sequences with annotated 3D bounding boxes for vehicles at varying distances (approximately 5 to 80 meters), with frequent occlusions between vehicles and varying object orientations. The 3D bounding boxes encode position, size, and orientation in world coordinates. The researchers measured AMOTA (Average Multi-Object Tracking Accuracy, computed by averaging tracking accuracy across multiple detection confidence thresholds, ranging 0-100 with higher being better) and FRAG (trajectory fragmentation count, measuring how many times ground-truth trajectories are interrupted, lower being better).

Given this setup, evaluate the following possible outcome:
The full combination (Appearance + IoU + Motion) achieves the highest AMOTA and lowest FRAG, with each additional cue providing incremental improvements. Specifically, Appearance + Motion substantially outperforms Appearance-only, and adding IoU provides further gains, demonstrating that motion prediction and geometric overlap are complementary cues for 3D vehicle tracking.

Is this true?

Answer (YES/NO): YES